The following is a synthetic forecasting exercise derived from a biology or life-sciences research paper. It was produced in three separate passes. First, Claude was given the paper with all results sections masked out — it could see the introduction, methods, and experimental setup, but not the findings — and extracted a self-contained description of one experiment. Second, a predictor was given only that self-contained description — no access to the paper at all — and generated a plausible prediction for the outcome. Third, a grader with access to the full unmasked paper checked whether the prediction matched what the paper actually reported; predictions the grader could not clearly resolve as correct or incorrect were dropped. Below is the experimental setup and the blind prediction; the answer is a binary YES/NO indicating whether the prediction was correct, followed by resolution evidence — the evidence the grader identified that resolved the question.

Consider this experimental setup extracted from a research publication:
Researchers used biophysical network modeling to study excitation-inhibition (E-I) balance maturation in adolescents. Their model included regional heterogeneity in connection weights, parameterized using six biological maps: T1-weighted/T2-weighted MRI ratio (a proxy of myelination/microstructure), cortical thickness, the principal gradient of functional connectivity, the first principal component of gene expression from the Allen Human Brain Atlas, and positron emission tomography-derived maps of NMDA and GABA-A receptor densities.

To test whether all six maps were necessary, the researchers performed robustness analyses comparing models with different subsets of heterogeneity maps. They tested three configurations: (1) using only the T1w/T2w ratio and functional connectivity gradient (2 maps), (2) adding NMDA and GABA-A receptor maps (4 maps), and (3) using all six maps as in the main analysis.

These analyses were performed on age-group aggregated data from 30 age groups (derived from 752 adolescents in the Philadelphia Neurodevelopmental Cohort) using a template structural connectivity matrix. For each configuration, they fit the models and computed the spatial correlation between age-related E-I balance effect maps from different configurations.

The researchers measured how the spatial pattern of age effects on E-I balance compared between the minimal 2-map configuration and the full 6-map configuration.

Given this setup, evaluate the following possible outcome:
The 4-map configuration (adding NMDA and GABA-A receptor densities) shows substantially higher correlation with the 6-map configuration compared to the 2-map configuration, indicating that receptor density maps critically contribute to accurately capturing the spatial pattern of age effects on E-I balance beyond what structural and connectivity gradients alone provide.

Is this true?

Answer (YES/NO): YES